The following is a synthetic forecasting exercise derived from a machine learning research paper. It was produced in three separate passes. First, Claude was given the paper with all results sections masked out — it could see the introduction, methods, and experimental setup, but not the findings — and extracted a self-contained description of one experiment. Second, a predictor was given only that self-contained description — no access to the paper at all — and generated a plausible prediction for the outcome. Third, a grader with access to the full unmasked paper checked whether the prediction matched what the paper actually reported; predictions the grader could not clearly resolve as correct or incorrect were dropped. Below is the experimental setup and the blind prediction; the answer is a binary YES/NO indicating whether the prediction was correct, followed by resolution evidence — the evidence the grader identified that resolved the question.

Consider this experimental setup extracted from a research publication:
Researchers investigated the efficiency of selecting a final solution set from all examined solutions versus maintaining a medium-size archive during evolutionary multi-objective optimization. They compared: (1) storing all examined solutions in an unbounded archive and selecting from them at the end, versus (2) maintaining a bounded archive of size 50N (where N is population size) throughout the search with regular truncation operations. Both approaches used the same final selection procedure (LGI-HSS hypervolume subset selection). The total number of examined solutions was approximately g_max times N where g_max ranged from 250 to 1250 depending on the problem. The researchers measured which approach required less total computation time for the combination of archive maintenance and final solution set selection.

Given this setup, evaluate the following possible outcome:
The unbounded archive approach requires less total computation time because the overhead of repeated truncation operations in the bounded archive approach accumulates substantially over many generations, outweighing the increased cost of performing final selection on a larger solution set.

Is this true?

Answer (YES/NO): YES